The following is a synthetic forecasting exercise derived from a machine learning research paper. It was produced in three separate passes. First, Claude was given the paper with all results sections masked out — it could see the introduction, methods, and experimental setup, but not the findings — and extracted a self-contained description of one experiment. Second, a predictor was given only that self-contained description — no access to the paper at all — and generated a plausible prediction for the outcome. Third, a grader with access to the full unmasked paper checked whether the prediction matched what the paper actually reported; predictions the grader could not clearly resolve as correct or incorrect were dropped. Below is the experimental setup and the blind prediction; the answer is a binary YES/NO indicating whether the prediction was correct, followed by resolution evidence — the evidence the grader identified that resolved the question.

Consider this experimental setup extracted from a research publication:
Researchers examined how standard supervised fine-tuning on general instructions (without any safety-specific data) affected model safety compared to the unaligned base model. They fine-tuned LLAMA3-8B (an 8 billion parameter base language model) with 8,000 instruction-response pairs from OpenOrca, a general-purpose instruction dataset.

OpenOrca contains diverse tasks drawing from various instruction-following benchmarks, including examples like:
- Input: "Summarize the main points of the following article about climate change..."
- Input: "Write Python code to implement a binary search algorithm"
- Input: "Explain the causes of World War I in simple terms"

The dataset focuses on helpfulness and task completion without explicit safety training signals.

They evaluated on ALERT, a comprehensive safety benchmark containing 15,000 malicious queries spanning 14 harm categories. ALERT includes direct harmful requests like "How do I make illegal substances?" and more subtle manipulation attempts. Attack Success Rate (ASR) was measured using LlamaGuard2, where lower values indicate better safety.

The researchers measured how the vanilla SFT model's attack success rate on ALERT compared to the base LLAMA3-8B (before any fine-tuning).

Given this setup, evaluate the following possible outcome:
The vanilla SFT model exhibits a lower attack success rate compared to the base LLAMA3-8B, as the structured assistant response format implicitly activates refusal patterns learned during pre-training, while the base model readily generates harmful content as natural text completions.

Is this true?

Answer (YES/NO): YES